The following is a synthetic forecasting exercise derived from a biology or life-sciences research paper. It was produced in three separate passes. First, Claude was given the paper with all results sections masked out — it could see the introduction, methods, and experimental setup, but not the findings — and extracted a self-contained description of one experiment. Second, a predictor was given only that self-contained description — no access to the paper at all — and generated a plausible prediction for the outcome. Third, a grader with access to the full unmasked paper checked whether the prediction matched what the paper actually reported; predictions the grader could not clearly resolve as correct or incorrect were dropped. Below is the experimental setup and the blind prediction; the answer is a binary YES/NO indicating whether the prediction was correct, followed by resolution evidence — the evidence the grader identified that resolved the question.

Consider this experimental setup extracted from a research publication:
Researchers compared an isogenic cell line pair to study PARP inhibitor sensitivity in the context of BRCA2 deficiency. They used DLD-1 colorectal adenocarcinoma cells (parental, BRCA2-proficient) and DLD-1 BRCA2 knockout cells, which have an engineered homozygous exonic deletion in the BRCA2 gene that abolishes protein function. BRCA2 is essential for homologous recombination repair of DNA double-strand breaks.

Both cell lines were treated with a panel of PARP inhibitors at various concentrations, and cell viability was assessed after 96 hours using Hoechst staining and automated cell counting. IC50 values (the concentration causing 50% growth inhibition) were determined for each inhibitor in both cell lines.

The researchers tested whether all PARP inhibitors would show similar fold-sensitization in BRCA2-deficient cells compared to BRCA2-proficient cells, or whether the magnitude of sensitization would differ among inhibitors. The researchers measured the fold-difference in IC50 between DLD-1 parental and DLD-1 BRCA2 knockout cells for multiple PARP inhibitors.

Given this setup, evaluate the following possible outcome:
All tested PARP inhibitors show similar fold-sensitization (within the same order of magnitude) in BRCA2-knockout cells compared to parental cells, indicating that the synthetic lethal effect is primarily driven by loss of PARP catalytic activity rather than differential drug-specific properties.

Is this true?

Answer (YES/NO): NO